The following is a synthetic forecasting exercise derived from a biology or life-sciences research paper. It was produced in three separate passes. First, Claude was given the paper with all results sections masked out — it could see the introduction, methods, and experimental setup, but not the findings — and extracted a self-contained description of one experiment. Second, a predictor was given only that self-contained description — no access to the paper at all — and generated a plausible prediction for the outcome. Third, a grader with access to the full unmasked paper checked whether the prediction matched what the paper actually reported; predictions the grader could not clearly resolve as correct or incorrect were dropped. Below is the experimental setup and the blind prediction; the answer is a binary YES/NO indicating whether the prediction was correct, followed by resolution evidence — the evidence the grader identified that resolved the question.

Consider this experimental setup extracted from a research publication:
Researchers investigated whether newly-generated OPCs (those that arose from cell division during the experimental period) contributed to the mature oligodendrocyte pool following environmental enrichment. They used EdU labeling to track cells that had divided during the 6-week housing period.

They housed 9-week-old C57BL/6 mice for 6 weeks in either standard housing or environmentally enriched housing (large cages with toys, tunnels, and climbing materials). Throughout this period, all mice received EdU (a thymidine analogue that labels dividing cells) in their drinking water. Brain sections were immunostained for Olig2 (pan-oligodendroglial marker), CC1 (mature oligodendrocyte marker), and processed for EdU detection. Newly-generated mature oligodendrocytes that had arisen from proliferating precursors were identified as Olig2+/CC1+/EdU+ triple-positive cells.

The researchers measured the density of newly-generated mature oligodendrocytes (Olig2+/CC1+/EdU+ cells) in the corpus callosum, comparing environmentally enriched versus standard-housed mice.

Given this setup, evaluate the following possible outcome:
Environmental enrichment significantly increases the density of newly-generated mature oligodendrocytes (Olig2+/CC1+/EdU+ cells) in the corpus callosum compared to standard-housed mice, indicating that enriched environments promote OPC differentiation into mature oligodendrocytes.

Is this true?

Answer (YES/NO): NO